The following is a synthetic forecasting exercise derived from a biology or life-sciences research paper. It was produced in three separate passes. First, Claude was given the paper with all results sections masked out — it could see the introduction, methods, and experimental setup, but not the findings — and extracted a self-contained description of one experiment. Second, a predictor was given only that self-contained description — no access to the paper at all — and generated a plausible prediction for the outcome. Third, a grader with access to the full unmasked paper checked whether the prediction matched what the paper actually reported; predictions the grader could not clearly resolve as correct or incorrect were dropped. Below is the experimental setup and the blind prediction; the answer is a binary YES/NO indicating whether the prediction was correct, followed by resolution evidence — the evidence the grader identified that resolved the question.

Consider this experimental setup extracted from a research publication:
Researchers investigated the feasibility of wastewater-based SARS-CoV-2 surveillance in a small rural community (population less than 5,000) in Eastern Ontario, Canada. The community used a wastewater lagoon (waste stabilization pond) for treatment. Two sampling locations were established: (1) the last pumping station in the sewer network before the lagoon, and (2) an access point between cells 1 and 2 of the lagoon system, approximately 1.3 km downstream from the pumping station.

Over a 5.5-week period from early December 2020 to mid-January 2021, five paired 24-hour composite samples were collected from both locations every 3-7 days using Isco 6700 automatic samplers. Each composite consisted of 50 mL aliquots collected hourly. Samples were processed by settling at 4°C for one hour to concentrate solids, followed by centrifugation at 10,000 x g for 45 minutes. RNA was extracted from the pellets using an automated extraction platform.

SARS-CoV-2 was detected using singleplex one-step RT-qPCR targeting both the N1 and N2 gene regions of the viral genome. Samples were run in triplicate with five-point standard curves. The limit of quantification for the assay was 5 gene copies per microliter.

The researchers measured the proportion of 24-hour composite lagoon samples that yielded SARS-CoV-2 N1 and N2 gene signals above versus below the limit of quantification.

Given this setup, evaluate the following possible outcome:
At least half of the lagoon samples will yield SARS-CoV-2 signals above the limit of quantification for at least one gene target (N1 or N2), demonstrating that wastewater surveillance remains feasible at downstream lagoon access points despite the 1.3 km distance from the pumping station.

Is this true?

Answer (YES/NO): NO